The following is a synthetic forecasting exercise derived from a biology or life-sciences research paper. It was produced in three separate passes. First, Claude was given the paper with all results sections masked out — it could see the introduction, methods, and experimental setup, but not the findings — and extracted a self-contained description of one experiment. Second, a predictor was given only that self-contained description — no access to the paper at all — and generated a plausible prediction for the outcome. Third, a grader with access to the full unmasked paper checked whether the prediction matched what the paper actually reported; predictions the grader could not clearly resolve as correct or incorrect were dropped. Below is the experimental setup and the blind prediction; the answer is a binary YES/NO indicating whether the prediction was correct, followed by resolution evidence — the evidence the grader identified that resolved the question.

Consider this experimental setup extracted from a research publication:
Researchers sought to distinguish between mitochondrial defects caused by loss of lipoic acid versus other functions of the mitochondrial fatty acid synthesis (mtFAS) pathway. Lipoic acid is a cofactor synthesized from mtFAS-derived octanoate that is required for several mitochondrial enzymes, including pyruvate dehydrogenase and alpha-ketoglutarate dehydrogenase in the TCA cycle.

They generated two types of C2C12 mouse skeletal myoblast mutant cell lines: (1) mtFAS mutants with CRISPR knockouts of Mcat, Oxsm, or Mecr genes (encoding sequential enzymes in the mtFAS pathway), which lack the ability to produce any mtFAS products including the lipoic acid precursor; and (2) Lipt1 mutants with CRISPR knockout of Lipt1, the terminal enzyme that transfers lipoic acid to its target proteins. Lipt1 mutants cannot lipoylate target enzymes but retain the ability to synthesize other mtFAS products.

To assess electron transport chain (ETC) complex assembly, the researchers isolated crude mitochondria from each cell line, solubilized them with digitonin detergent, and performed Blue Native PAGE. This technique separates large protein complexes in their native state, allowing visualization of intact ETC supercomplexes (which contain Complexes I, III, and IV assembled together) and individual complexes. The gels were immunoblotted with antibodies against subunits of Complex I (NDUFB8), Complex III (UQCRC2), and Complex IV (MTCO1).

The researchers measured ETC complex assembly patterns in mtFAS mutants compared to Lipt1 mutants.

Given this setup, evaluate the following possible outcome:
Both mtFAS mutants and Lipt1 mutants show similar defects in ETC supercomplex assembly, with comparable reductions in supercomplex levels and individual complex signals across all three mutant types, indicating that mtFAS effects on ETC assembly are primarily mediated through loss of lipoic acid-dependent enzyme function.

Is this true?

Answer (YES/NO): NO